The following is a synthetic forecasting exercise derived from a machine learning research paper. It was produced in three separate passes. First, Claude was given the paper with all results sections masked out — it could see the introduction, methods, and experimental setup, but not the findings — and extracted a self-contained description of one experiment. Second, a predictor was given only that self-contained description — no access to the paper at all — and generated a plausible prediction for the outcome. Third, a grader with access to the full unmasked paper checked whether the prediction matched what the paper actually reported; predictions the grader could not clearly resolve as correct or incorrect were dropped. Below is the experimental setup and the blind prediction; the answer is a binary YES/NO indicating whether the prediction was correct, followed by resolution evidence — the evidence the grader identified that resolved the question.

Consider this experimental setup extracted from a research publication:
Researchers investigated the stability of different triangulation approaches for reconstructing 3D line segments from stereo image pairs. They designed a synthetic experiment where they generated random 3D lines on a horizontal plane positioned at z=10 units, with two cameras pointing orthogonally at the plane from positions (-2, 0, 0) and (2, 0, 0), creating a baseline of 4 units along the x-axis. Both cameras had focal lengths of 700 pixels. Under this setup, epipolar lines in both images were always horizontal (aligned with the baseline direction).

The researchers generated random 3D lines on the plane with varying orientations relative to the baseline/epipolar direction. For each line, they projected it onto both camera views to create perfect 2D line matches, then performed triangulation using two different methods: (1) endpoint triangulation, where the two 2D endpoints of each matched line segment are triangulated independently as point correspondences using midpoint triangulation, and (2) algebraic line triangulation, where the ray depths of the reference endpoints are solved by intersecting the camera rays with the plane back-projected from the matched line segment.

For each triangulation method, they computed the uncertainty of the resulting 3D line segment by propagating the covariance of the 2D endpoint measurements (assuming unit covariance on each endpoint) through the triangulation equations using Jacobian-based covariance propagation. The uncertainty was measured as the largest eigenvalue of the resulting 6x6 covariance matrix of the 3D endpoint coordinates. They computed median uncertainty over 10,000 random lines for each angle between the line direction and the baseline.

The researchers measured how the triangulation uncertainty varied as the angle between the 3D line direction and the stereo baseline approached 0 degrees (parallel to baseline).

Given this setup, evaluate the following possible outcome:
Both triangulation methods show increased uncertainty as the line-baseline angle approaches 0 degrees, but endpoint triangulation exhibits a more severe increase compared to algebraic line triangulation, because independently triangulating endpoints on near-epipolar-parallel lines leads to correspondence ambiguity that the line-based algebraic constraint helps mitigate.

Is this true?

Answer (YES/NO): NO